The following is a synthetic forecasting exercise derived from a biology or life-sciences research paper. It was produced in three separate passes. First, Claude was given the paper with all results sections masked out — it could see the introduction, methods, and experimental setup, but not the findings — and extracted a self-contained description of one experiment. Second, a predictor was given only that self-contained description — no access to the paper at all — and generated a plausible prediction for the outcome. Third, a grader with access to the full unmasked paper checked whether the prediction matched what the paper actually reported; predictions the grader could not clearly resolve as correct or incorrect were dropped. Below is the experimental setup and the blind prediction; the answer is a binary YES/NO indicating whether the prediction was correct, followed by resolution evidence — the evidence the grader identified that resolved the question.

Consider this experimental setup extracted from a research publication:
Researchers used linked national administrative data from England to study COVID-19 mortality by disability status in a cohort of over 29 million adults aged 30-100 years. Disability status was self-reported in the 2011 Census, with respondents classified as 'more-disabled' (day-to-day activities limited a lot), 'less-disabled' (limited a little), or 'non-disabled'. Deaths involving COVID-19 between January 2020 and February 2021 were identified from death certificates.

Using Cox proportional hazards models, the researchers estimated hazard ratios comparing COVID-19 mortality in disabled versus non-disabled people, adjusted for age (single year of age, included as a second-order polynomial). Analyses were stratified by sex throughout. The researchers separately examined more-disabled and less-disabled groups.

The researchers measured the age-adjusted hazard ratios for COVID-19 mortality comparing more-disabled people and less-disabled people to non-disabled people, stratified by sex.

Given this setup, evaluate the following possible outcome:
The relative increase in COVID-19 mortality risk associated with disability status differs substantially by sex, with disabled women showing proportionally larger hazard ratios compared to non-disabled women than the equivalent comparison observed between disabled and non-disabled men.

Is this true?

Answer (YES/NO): NO